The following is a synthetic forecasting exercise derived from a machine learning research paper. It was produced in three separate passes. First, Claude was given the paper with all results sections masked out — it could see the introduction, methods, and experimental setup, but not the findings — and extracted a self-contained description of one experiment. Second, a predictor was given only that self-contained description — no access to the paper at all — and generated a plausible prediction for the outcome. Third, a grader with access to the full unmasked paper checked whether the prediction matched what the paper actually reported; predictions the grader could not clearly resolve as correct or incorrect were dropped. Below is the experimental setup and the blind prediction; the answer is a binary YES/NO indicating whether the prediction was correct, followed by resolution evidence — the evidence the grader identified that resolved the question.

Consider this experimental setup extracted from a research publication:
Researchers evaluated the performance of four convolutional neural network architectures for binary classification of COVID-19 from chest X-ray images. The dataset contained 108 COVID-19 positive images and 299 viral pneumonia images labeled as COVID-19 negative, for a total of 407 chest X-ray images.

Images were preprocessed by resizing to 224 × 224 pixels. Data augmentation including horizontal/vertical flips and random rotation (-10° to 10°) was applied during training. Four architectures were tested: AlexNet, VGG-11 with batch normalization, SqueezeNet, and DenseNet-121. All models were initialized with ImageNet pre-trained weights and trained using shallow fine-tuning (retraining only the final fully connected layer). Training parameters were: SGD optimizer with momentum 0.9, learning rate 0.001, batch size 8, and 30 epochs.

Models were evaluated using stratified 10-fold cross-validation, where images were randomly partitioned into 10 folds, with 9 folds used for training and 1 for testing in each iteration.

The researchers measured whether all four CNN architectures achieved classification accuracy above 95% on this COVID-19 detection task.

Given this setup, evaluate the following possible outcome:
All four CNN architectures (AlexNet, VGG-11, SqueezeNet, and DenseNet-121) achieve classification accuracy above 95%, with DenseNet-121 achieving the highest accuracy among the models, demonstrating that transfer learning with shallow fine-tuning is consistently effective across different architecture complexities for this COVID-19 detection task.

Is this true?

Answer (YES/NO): NO